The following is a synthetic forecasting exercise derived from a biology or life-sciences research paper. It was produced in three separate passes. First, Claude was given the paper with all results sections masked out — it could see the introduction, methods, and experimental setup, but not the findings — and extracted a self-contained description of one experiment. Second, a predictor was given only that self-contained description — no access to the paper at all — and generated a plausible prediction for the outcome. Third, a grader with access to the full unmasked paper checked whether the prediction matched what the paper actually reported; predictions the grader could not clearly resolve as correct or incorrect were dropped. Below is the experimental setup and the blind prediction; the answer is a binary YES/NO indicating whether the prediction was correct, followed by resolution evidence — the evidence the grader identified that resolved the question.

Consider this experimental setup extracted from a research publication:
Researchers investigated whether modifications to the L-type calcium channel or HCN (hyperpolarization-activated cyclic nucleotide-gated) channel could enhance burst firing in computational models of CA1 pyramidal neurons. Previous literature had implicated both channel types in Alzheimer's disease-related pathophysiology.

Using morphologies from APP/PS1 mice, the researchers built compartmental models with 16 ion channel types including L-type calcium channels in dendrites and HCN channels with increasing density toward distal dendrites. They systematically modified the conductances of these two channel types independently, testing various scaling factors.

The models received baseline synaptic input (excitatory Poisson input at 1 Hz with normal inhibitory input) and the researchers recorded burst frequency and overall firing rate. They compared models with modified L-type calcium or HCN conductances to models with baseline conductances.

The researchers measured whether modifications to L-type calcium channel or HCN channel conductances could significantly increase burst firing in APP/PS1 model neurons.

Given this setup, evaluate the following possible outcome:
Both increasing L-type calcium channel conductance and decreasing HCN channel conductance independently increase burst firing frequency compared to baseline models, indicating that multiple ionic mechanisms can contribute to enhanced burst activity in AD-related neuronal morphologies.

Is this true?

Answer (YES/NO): NO